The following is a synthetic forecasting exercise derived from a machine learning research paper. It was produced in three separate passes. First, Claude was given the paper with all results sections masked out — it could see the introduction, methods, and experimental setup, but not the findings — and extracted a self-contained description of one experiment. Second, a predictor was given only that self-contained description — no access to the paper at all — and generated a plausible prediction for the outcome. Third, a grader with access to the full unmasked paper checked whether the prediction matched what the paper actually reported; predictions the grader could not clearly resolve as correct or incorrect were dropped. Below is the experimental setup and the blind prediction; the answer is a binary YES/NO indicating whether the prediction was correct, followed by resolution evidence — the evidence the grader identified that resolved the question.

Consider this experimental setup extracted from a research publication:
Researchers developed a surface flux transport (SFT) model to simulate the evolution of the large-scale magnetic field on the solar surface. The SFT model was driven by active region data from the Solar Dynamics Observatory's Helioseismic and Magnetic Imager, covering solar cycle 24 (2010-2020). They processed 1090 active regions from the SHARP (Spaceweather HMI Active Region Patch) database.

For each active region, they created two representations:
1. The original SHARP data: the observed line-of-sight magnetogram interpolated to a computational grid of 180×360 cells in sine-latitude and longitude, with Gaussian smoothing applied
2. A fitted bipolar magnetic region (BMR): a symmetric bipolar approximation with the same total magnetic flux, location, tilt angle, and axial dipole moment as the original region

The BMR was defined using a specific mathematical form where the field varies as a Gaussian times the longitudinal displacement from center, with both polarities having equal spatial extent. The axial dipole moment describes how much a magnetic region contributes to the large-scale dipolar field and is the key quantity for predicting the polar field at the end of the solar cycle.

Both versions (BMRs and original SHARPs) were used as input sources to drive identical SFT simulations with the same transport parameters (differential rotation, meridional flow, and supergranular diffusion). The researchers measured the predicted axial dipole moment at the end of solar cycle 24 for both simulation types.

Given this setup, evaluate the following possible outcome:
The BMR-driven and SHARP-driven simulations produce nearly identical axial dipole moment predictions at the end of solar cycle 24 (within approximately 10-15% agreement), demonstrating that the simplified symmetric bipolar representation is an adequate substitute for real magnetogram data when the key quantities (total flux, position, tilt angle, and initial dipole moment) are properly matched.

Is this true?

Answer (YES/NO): NO